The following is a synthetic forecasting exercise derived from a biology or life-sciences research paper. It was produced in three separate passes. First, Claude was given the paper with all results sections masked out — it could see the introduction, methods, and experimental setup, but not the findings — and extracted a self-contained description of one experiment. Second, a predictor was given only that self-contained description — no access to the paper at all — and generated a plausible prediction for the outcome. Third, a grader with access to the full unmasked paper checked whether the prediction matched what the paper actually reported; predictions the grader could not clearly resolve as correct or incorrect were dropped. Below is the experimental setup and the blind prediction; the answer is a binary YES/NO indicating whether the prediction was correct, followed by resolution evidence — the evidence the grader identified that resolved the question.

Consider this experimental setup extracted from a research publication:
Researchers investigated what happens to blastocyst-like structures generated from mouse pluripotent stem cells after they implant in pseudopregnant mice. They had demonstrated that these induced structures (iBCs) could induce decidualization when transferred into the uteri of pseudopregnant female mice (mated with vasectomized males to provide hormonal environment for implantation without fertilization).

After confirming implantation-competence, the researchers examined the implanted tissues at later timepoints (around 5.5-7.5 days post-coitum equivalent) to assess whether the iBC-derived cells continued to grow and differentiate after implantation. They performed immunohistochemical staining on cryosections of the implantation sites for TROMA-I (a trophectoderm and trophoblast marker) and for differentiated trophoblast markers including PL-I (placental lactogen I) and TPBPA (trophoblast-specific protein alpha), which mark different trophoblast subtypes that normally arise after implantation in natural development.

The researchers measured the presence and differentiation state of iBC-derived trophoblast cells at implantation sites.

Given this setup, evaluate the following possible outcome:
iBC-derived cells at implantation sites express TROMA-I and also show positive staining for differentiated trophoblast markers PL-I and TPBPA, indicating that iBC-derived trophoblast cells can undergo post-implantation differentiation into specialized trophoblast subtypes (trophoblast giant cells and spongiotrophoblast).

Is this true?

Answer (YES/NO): YES